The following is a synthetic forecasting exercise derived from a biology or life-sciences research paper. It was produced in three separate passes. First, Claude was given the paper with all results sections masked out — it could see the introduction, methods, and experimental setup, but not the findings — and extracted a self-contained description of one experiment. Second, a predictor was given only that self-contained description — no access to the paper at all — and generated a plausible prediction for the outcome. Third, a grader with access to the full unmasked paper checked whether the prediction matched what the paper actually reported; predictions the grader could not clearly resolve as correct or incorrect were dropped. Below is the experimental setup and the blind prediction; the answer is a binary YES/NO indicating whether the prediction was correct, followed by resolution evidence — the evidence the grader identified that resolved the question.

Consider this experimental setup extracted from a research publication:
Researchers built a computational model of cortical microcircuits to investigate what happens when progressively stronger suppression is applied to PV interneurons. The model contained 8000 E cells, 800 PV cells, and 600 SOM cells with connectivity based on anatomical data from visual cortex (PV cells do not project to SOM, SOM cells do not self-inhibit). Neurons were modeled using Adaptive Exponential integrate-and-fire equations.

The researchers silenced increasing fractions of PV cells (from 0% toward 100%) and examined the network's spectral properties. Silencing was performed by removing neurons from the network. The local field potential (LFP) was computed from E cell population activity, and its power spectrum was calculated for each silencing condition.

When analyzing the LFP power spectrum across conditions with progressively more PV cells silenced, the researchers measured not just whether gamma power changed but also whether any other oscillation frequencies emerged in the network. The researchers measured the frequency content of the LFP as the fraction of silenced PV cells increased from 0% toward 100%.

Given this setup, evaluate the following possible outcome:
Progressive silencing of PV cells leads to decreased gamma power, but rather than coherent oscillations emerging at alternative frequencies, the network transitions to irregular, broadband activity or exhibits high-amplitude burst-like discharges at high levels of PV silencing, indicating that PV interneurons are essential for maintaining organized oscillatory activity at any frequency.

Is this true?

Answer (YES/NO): NO